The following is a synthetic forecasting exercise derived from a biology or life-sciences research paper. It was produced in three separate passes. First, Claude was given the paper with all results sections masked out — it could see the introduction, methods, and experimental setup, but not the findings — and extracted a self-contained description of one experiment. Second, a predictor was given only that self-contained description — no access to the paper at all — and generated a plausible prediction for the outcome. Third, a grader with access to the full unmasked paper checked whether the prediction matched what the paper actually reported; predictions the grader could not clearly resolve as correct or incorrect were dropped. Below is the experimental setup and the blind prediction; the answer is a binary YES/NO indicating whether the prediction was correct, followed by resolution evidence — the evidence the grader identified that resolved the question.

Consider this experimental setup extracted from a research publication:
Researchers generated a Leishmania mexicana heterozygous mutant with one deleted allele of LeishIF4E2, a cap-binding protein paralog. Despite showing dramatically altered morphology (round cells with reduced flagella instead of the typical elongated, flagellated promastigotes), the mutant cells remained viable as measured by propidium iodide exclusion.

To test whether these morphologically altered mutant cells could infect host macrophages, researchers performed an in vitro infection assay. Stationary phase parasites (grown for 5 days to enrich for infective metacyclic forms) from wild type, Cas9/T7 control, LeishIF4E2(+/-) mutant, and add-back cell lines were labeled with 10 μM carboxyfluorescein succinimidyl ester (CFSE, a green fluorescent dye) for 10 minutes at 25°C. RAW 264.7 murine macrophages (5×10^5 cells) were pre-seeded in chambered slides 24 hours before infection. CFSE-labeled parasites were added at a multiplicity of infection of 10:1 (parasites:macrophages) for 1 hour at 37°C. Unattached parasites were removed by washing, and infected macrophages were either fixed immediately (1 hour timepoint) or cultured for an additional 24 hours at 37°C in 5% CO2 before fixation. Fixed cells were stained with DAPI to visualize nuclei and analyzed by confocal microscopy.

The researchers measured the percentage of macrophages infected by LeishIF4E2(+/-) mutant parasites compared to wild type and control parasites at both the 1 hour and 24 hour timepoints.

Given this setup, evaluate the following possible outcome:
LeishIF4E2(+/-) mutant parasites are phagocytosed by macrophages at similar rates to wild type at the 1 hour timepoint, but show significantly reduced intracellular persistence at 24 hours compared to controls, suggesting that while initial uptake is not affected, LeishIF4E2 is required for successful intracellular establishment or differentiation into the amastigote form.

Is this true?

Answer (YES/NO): NO